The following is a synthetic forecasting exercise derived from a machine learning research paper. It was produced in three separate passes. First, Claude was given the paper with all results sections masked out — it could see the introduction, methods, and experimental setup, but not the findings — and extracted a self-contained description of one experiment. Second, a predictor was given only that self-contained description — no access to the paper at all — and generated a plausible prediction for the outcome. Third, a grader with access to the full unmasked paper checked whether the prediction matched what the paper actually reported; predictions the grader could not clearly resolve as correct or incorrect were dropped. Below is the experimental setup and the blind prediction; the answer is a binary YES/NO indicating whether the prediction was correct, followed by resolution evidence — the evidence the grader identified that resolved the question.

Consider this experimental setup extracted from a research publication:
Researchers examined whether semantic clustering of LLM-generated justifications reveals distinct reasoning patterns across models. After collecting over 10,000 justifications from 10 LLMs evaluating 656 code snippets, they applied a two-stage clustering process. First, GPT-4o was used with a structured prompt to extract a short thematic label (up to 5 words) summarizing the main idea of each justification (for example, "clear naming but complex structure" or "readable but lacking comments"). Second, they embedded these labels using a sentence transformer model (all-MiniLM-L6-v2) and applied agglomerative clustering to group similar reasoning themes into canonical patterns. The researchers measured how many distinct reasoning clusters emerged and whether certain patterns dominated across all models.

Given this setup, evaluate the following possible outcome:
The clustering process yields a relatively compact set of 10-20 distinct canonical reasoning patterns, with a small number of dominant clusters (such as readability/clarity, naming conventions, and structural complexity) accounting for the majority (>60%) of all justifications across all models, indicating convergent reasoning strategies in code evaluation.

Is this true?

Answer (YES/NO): NO